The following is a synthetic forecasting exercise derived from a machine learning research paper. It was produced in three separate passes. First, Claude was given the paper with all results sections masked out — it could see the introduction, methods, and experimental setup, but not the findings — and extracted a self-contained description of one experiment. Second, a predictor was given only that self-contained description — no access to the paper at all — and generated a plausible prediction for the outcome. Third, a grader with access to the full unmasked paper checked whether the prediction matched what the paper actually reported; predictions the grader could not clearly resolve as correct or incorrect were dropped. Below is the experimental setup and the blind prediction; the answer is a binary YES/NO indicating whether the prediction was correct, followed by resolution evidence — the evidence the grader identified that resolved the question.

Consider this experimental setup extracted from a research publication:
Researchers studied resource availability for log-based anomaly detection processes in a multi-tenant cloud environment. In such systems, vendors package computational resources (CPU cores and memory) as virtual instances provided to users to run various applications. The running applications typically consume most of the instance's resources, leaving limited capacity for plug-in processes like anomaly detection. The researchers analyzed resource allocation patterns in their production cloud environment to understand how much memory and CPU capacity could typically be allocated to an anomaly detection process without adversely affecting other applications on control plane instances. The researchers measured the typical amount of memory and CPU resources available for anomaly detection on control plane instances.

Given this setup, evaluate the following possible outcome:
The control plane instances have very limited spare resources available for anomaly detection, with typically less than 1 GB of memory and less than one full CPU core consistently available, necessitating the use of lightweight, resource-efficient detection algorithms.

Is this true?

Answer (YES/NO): NO